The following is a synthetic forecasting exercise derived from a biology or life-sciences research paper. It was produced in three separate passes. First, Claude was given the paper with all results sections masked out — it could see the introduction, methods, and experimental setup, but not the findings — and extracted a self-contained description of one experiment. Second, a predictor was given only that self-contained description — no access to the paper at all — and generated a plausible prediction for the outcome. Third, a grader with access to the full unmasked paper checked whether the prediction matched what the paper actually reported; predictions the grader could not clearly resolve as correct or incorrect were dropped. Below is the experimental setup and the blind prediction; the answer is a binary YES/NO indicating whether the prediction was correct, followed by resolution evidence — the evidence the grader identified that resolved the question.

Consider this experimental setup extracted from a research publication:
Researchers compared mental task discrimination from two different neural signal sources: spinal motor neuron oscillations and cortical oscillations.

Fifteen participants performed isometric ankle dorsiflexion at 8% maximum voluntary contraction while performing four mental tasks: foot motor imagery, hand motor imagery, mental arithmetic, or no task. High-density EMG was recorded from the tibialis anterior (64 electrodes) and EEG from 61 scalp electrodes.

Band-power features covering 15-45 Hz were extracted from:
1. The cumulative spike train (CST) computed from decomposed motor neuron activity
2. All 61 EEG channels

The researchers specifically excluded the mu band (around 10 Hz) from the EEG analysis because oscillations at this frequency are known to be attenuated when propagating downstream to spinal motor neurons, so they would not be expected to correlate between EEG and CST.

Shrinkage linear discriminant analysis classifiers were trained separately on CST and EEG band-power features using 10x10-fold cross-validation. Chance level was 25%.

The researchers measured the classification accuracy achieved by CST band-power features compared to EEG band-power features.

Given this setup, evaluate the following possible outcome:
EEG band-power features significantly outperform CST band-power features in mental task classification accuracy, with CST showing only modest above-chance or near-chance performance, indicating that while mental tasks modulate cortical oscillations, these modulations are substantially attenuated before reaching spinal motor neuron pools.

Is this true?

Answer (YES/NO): YES